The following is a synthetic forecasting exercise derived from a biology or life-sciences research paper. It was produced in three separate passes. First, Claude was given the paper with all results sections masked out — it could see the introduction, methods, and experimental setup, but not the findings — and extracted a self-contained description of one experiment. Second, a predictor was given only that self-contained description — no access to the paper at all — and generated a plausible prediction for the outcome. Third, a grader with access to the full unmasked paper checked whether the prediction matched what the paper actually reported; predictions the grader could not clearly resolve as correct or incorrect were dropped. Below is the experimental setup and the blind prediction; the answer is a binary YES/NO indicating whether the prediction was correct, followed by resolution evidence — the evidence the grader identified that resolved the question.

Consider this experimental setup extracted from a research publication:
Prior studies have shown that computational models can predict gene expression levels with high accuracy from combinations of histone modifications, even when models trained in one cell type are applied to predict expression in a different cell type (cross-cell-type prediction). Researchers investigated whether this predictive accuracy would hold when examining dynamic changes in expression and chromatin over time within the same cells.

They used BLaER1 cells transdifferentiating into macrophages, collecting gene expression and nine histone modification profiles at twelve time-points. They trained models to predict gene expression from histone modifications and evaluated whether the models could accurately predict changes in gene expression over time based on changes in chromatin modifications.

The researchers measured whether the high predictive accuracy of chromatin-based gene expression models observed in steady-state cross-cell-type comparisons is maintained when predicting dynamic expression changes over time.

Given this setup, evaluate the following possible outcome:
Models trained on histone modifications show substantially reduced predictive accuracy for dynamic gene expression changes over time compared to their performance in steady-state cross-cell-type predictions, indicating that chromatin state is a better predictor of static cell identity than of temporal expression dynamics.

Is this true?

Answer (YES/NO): YES